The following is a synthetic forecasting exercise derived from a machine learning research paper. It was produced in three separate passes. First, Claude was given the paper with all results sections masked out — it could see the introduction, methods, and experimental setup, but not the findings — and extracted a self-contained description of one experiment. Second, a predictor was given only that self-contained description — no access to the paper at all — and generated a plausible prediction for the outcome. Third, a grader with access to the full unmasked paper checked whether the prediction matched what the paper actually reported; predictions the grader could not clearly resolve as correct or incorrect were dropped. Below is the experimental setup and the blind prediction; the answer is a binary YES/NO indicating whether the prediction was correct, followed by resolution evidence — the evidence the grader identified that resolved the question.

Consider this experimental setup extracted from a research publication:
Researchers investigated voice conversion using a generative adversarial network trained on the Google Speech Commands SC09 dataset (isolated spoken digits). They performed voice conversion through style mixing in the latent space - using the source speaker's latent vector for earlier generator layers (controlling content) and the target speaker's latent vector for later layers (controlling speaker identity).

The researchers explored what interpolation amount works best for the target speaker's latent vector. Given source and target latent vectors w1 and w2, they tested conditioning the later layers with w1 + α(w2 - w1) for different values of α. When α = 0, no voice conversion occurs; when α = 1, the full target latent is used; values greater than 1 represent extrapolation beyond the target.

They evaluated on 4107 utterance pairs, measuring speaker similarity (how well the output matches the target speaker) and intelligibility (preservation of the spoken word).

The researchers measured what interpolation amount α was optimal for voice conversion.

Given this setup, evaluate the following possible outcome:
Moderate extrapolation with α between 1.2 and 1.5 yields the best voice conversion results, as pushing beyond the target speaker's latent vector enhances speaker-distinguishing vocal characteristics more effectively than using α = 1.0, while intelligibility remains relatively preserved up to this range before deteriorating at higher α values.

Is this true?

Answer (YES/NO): NO